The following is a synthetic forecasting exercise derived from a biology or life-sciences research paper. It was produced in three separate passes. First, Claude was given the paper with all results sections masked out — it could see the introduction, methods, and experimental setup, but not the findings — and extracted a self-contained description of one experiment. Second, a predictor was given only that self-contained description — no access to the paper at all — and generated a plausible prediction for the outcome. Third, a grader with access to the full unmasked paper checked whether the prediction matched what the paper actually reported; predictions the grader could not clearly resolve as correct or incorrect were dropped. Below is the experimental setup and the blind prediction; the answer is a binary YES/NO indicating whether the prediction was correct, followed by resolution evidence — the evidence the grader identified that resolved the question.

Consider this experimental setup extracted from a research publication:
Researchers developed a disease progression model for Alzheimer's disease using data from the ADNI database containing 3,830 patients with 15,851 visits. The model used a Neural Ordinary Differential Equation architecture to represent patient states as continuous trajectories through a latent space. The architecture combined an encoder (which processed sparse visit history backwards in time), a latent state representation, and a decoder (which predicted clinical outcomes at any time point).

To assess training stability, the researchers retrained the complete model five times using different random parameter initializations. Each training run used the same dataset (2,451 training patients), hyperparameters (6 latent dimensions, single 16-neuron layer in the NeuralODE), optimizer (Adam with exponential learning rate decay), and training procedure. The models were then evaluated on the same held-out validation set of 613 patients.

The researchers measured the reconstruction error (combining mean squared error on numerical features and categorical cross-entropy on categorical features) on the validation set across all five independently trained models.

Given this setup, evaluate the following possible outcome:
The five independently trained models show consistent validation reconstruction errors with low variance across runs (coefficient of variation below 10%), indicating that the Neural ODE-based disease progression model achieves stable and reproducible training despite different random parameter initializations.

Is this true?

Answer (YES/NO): YES